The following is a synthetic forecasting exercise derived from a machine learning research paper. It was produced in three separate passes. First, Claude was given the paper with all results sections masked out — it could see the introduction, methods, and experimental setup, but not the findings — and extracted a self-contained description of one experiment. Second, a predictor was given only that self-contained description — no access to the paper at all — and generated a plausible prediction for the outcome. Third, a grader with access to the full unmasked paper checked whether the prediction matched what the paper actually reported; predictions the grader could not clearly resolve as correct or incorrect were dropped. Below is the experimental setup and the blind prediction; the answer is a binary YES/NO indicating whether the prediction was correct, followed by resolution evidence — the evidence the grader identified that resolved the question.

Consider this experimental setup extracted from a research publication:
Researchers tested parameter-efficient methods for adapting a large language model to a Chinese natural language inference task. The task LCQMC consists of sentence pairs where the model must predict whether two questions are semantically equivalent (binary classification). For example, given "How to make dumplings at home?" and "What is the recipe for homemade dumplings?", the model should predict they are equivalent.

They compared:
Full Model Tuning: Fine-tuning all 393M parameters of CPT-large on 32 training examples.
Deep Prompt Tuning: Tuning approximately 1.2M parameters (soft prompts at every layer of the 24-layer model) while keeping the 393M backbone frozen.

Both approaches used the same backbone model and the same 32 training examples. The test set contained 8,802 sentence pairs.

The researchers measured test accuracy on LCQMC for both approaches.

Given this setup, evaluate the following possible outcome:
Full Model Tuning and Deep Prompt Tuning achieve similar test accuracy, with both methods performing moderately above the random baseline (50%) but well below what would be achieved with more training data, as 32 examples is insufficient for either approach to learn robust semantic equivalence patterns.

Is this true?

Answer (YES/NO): NO